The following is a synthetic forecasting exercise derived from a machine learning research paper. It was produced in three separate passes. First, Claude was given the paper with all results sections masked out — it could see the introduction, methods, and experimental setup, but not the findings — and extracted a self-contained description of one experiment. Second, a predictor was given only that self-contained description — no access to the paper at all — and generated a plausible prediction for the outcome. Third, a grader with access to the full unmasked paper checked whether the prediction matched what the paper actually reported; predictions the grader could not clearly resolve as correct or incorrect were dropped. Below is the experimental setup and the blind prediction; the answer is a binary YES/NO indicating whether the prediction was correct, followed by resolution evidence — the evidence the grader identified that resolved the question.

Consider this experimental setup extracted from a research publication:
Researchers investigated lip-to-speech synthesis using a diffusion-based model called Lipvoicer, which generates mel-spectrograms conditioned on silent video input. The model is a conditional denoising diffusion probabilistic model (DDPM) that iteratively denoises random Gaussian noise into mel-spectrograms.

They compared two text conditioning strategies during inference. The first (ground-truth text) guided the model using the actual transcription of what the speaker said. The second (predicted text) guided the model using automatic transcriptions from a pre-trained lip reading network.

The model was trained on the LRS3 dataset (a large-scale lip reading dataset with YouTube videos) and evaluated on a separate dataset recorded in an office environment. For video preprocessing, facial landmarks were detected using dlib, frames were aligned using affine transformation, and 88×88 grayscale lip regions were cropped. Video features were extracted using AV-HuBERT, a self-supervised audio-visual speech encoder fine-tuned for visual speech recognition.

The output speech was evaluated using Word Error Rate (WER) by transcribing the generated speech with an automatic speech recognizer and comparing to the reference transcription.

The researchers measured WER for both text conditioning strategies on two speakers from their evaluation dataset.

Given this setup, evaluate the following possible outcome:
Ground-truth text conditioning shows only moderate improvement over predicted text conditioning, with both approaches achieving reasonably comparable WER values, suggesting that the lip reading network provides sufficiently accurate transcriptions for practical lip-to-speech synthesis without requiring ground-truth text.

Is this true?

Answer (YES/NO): NO